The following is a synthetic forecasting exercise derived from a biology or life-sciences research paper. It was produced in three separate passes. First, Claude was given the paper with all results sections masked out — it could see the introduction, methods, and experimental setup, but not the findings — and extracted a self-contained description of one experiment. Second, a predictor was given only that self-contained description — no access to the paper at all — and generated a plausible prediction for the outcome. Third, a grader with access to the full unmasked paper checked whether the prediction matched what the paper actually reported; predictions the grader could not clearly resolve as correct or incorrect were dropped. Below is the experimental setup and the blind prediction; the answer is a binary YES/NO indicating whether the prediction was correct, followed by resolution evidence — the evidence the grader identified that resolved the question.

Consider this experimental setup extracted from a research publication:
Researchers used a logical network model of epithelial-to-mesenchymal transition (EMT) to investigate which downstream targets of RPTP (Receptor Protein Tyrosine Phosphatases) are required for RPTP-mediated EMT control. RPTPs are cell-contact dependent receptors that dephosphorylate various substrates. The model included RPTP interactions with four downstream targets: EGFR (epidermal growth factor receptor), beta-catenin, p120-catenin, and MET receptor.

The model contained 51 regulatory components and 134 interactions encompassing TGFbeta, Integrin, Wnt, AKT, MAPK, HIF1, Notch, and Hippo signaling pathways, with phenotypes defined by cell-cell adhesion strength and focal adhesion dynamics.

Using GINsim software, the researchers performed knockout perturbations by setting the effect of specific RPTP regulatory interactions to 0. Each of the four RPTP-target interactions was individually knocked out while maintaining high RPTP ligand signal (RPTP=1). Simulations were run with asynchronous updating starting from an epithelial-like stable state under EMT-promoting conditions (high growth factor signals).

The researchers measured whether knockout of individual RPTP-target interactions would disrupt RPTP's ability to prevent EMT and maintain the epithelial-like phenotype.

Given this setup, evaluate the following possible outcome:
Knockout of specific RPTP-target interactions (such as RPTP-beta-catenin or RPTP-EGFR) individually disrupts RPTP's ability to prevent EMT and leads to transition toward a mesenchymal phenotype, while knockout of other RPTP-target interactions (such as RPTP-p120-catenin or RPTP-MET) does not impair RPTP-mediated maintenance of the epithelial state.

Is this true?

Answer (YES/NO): NO